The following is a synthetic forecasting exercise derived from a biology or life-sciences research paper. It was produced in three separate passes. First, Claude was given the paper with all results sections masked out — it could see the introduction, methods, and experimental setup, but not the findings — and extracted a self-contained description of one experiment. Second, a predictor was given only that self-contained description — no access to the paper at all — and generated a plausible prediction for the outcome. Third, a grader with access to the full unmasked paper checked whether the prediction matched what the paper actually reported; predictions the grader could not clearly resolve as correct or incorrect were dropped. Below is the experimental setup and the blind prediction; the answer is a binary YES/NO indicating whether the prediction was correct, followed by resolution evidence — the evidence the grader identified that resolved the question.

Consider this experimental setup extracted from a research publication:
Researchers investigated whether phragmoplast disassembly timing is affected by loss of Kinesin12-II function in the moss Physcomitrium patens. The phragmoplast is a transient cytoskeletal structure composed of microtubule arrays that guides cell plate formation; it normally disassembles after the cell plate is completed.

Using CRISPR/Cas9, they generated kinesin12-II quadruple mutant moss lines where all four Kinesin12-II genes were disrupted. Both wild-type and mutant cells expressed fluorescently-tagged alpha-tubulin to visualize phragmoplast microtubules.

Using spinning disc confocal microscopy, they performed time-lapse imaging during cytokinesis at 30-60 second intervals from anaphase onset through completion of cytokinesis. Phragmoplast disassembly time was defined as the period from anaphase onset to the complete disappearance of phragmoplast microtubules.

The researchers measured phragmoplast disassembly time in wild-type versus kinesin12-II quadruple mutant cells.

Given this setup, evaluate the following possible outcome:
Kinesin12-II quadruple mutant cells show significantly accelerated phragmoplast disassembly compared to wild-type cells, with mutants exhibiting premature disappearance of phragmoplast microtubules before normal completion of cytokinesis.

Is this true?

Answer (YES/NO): NO